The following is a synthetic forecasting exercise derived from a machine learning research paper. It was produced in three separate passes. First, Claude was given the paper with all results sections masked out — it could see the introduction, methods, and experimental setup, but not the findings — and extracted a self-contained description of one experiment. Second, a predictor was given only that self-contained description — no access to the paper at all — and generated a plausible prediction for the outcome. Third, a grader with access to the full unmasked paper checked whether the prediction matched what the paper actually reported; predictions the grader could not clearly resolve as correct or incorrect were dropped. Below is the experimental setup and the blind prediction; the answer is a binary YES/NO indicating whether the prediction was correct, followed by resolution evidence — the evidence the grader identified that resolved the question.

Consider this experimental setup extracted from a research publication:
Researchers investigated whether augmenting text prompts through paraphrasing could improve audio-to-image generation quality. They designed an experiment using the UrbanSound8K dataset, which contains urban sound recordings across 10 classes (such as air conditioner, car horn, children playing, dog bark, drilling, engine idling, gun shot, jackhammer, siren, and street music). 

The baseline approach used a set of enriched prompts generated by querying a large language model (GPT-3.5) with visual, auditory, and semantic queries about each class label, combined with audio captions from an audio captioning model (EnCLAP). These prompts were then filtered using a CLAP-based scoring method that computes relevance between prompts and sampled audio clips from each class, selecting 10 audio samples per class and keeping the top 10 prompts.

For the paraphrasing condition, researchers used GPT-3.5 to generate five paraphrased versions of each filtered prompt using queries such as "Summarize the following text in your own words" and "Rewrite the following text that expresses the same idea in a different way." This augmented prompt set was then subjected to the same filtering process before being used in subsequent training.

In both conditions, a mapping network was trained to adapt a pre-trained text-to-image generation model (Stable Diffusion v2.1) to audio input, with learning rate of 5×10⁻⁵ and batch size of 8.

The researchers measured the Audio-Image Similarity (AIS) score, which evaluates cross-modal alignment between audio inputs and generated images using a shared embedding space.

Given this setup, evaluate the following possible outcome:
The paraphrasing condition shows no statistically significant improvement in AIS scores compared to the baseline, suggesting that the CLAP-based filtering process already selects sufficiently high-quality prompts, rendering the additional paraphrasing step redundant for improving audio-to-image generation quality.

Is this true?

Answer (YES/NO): YES